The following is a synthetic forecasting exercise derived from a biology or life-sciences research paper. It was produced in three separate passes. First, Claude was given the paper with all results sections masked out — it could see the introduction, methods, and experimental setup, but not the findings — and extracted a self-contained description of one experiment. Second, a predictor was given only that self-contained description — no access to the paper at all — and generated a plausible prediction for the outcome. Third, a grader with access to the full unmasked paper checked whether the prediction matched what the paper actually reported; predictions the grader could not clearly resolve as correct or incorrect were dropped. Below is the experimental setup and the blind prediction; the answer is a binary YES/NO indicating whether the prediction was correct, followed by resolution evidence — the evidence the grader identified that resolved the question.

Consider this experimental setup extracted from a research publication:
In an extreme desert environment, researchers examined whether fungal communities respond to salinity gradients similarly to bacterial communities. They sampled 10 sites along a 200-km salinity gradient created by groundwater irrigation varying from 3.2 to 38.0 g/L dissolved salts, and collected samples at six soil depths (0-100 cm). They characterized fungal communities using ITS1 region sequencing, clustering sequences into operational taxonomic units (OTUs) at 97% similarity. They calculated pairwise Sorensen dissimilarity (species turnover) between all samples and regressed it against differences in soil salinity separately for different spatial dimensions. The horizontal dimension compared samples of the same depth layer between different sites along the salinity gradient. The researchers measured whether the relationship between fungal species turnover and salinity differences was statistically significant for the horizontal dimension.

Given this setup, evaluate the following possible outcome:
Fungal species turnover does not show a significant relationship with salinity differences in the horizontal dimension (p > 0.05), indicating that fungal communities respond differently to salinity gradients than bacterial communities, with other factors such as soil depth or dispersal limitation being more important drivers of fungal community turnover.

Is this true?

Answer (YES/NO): NO